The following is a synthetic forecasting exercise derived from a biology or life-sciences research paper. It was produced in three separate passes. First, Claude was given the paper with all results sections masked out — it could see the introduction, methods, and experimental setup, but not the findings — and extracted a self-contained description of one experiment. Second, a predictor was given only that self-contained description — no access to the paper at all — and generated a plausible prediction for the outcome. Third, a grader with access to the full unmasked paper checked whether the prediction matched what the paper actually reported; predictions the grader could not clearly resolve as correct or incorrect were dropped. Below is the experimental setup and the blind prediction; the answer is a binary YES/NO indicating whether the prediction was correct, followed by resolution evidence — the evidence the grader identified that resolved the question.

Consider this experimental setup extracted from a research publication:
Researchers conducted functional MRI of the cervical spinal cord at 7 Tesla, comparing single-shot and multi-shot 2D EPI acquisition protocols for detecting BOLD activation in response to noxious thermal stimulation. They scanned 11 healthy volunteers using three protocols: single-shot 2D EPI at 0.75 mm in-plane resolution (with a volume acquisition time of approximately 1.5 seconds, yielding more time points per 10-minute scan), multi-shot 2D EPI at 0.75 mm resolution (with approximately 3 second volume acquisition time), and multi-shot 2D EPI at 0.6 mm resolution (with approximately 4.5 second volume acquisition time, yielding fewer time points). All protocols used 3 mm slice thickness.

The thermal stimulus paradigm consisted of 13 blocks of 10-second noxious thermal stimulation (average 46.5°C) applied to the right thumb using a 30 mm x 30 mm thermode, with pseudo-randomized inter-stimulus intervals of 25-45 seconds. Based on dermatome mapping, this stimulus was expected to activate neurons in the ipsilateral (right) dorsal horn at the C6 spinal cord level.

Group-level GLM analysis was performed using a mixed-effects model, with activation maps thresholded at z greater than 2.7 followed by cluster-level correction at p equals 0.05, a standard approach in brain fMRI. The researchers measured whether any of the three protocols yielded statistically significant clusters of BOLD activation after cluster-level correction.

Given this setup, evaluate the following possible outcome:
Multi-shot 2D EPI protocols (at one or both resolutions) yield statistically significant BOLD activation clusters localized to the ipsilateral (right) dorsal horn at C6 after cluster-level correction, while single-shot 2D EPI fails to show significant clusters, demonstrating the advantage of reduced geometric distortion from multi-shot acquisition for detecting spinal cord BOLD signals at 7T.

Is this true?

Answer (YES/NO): NO